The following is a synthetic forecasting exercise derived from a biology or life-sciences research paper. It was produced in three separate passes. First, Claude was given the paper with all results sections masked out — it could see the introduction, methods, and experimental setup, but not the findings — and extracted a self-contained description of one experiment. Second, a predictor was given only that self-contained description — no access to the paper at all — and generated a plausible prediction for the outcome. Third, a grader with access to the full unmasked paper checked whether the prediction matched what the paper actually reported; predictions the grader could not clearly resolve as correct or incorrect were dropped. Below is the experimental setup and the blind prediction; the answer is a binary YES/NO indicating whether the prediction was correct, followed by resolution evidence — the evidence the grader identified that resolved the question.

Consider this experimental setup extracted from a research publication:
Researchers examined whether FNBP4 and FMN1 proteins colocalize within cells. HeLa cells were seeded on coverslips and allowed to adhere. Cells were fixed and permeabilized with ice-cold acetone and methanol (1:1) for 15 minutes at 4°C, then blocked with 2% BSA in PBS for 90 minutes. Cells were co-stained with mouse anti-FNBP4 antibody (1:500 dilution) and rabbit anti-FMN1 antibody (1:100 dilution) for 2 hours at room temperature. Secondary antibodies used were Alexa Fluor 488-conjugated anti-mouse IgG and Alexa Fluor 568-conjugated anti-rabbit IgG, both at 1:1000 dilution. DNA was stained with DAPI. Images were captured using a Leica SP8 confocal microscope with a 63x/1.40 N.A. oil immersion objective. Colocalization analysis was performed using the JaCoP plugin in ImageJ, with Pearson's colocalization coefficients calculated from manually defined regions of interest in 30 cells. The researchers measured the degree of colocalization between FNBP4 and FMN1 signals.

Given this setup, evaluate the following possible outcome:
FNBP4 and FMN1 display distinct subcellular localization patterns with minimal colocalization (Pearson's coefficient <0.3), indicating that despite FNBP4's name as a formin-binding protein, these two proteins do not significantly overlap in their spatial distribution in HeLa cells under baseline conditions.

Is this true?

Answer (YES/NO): NO